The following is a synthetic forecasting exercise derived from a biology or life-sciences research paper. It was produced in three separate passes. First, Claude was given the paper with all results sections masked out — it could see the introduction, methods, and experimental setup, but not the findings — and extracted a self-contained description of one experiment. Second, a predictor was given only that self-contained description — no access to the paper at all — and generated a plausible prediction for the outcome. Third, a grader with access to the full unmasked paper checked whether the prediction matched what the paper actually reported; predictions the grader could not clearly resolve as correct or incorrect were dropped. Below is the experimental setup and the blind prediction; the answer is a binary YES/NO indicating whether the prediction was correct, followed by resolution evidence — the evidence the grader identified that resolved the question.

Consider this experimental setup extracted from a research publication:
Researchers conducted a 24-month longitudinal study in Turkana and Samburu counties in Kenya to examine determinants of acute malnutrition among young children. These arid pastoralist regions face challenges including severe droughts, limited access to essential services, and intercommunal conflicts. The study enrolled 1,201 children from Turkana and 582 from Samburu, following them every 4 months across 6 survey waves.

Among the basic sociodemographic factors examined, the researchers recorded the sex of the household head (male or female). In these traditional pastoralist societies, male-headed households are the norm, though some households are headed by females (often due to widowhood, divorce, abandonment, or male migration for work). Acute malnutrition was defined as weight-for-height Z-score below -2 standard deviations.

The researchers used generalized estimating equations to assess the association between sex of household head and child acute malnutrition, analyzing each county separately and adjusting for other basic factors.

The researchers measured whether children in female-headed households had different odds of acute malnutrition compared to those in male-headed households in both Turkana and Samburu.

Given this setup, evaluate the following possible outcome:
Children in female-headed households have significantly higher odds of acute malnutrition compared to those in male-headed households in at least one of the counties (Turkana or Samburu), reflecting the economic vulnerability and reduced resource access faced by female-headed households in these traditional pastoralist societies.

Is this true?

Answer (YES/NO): YES